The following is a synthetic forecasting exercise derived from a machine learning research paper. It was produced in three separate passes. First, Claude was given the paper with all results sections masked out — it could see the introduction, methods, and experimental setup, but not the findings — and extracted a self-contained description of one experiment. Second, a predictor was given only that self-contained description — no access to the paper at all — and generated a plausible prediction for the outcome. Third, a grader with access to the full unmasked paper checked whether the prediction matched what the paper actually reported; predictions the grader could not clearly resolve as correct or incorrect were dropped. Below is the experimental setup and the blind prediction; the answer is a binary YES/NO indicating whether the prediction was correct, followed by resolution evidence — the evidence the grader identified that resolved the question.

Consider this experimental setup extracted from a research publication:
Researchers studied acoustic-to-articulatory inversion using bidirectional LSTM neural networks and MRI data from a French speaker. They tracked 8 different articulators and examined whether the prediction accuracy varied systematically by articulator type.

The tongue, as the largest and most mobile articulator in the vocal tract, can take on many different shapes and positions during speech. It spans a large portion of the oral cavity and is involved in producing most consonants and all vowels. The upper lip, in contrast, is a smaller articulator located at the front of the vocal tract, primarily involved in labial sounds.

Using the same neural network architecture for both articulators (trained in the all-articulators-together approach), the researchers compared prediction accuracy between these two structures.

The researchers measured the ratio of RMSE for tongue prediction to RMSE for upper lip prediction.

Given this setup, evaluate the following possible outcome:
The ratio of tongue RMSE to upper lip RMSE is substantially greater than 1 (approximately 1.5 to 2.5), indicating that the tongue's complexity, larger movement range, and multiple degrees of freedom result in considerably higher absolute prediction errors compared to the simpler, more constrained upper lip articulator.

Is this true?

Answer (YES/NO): YES